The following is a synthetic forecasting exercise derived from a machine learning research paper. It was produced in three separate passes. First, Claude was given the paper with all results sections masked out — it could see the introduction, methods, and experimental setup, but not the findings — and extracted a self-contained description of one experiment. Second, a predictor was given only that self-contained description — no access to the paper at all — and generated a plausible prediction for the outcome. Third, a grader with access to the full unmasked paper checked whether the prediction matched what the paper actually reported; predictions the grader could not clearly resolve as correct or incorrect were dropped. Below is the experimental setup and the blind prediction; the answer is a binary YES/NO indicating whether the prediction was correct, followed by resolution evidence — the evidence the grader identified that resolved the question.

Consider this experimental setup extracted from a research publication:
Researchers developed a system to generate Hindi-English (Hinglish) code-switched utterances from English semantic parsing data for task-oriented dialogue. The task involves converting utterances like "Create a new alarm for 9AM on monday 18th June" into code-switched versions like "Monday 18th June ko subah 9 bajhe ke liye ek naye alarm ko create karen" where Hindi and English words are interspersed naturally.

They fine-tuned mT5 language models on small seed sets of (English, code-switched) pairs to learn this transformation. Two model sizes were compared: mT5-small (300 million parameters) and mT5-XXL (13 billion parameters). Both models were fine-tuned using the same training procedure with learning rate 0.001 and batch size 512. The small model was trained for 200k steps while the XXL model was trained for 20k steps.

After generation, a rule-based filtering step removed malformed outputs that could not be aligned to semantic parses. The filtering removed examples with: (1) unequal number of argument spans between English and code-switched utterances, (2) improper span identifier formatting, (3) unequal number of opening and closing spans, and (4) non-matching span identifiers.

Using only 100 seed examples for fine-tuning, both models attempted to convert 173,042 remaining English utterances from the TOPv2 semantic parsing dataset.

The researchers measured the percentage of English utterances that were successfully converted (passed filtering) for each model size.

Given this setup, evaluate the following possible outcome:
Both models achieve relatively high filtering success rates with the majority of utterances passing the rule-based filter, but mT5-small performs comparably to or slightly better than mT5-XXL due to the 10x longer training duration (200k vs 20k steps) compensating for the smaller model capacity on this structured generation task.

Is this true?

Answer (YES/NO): NO